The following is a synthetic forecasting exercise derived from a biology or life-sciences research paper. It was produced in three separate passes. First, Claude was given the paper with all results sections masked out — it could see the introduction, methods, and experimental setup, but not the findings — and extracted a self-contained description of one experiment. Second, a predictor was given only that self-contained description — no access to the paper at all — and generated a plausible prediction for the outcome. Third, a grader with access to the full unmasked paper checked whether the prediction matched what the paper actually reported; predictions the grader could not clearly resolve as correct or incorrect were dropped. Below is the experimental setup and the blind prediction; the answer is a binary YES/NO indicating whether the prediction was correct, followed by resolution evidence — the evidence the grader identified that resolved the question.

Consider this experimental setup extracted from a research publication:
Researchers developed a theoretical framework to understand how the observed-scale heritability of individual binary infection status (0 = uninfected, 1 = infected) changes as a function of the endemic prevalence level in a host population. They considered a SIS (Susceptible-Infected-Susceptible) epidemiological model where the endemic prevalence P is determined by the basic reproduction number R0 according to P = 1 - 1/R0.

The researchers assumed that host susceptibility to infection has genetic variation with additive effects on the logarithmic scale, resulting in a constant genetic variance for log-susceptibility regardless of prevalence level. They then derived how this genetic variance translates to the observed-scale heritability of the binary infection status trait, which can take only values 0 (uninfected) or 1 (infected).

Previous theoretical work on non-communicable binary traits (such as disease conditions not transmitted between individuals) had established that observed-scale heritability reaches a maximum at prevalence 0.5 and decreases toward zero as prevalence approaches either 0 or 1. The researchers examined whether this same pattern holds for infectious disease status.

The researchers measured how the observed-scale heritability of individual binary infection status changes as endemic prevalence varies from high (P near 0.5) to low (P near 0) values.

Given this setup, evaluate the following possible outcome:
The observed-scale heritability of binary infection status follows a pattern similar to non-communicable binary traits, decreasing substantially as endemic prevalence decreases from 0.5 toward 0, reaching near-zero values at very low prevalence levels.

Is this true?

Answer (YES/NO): YES